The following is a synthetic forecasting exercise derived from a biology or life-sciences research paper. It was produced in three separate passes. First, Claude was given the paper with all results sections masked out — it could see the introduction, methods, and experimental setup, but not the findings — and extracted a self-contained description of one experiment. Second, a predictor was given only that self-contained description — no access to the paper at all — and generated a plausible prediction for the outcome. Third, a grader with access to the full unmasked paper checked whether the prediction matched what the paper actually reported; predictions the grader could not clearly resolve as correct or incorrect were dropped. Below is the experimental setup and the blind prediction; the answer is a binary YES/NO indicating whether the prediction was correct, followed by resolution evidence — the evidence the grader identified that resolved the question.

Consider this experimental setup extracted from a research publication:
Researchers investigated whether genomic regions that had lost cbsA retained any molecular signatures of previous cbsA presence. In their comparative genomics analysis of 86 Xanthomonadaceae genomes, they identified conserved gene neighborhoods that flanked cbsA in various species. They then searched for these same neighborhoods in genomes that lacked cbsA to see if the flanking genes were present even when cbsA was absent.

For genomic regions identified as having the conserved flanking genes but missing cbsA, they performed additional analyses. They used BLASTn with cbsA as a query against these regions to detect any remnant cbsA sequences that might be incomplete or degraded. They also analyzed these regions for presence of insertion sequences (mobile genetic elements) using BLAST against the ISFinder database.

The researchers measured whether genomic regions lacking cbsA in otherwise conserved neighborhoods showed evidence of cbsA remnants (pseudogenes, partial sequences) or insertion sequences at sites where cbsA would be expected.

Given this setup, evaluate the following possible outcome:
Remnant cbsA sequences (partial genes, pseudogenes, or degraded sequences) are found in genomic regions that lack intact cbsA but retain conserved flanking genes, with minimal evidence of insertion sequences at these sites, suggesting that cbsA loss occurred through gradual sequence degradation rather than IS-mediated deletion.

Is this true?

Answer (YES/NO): NO